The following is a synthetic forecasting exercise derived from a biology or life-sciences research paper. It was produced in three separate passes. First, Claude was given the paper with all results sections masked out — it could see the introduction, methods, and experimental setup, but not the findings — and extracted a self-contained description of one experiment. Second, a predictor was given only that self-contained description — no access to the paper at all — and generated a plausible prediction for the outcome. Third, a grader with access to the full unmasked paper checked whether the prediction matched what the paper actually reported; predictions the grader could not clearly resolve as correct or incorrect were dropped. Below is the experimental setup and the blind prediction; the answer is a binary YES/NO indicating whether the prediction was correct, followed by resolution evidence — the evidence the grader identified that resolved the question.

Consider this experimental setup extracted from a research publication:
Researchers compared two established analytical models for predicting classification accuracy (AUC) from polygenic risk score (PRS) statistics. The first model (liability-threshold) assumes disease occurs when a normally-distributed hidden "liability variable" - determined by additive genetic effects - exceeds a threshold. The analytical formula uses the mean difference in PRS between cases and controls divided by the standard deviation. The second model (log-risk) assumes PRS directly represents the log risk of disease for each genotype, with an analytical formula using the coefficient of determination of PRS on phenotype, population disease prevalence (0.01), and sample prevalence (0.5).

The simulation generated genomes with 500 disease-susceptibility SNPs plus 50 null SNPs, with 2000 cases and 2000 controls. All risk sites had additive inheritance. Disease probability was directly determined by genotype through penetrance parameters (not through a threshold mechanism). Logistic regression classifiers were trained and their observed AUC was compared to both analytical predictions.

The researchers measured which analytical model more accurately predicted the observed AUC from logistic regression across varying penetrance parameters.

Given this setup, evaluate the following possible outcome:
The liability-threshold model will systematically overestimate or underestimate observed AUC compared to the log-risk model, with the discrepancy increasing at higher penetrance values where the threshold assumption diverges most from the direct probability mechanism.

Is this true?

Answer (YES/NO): NO